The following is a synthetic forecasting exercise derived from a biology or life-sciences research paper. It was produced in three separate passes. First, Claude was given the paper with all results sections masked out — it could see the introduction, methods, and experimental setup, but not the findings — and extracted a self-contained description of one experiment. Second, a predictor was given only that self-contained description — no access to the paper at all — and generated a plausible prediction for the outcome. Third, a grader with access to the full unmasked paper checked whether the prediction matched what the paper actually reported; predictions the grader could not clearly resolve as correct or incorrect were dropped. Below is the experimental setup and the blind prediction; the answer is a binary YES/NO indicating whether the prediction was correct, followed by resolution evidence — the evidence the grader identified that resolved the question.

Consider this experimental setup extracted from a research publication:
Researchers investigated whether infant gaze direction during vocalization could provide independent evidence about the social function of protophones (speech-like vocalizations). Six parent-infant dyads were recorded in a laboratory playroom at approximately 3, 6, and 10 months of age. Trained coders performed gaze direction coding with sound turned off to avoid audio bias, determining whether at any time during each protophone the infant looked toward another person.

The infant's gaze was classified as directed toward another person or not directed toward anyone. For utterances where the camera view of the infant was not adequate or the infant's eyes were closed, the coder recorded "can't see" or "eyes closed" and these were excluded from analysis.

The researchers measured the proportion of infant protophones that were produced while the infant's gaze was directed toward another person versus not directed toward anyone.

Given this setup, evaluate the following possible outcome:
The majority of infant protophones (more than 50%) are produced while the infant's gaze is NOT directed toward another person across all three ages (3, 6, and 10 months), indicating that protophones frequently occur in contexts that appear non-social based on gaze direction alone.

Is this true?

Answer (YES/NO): YES